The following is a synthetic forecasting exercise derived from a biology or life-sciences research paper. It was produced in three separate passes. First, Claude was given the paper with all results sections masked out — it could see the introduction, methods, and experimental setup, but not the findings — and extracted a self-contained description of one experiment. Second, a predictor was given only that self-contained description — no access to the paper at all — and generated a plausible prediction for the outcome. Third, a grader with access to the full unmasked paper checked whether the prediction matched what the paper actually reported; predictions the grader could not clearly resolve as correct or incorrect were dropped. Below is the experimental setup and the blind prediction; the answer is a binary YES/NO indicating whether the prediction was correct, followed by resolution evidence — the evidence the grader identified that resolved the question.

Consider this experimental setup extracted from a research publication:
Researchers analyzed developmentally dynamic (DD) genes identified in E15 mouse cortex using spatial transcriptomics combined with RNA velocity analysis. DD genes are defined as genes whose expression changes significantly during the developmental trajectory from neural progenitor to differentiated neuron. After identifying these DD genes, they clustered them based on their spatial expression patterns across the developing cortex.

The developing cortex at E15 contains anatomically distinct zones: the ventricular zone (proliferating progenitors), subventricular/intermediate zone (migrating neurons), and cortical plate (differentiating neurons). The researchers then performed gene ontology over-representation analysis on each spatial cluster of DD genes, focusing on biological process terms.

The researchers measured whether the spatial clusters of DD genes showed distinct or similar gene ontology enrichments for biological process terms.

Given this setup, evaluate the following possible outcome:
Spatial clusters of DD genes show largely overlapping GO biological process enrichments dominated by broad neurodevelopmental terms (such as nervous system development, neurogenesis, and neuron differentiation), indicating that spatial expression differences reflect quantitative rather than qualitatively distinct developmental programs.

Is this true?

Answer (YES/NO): NO